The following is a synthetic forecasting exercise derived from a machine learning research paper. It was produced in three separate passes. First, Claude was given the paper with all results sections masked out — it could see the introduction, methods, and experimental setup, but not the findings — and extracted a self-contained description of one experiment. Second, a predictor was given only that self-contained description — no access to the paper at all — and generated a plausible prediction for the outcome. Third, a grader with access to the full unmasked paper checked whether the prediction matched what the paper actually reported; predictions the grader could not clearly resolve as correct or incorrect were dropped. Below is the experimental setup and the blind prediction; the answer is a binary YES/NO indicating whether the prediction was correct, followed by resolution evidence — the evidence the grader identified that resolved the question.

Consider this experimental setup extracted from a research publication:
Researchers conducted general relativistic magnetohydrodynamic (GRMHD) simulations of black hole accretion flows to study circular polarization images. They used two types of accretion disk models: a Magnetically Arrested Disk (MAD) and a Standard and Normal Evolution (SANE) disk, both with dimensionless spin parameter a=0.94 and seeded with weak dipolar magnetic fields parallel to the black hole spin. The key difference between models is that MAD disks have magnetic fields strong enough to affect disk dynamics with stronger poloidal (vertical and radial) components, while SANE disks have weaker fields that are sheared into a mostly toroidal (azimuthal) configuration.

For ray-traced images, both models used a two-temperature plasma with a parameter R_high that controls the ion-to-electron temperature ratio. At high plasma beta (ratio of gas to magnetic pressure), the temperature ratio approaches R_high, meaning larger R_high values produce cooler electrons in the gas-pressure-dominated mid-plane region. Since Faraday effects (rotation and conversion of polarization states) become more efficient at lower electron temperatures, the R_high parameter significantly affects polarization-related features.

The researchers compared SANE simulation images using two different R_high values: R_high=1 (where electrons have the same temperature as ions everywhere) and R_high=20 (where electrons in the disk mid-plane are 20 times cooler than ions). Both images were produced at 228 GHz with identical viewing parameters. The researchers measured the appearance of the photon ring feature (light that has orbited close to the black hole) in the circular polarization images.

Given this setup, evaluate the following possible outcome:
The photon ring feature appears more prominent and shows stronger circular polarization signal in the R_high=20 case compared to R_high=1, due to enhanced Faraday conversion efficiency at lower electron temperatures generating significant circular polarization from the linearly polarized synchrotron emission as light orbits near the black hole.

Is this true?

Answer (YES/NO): NO